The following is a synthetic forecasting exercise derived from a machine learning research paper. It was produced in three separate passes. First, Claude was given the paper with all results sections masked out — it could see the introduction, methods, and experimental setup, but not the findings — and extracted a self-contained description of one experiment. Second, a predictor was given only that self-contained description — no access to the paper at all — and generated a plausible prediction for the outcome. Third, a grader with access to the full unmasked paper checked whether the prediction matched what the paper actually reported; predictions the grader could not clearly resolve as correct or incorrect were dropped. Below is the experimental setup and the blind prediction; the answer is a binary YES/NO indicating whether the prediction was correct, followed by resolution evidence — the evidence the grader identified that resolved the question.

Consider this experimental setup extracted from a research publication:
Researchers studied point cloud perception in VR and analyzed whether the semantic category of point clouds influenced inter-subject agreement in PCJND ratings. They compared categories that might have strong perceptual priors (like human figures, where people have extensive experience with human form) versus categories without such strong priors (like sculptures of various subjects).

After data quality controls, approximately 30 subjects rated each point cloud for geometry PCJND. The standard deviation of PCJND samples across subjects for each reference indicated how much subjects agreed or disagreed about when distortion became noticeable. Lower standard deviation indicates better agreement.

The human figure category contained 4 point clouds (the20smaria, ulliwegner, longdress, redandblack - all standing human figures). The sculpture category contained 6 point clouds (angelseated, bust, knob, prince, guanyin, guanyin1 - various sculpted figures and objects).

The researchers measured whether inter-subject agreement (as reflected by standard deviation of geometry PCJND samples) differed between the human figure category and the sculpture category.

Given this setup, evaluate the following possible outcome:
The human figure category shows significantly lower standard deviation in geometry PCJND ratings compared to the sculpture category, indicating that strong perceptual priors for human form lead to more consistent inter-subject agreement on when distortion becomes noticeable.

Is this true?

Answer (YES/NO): NO